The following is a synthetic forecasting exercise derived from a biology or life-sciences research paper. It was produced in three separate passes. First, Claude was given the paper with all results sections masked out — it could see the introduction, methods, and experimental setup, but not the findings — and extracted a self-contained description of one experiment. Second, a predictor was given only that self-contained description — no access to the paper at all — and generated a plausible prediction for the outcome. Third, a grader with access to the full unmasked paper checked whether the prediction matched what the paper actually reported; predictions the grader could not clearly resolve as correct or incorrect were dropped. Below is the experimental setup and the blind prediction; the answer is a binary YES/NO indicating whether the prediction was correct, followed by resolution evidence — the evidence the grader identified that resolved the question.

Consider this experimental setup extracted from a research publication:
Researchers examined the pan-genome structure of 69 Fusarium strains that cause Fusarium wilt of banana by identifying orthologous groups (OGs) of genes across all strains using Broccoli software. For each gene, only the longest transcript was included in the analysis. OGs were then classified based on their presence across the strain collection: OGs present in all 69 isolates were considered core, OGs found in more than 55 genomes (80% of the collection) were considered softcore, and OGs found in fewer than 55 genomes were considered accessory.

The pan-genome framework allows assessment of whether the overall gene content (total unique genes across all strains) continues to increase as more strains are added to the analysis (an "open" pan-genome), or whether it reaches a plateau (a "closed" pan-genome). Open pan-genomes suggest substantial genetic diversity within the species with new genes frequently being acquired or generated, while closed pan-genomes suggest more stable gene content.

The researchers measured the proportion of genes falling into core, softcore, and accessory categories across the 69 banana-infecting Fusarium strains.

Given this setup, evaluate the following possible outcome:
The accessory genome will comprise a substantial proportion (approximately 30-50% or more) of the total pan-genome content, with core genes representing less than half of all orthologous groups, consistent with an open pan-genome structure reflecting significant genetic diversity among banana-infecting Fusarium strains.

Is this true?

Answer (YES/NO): NO